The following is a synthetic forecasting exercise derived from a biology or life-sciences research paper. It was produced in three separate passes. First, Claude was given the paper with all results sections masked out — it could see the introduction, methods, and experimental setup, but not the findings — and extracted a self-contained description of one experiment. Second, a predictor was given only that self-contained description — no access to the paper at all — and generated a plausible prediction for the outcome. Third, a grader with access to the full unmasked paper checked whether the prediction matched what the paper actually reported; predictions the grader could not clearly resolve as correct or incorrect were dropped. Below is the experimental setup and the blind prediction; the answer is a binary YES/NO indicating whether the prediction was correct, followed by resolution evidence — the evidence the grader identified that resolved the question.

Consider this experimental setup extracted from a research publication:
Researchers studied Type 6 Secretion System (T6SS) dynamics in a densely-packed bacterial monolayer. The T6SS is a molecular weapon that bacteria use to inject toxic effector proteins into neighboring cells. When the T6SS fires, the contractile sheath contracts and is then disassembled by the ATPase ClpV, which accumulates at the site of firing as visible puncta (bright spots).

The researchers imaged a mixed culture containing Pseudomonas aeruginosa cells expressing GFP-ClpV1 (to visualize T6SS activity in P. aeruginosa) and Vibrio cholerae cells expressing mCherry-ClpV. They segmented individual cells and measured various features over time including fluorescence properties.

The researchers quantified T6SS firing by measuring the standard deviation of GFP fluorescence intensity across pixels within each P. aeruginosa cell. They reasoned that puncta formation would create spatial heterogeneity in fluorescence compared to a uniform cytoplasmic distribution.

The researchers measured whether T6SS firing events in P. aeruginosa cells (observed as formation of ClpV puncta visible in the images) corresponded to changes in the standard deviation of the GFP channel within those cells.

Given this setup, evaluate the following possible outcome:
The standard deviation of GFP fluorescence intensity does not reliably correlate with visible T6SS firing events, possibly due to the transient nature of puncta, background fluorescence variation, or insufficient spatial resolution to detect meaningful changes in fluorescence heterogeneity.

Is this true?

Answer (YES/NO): NO